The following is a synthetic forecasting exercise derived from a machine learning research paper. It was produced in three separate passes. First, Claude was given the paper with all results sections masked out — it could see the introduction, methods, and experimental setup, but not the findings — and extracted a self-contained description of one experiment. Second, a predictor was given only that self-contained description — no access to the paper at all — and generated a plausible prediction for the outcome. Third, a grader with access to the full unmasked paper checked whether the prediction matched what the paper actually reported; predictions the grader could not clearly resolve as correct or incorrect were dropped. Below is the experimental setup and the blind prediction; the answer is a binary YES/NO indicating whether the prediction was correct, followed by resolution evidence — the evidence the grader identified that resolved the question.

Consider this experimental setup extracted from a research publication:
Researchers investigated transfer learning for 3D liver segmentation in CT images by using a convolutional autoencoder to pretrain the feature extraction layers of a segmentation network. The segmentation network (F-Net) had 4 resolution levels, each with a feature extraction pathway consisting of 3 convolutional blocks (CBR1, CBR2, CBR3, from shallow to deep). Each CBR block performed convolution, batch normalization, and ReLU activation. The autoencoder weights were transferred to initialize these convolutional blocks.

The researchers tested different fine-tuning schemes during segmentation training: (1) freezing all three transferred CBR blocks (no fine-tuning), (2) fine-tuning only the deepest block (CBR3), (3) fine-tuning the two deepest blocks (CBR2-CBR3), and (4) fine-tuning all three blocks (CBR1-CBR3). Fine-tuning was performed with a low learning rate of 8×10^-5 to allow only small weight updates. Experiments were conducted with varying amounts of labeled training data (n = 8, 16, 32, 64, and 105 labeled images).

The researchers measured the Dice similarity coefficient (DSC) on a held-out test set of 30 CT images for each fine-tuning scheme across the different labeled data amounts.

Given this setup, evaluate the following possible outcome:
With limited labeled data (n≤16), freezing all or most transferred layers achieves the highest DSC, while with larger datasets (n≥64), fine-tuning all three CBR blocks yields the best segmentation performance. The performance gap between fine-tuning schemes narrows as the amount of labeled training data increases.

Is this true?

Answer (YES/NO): NO